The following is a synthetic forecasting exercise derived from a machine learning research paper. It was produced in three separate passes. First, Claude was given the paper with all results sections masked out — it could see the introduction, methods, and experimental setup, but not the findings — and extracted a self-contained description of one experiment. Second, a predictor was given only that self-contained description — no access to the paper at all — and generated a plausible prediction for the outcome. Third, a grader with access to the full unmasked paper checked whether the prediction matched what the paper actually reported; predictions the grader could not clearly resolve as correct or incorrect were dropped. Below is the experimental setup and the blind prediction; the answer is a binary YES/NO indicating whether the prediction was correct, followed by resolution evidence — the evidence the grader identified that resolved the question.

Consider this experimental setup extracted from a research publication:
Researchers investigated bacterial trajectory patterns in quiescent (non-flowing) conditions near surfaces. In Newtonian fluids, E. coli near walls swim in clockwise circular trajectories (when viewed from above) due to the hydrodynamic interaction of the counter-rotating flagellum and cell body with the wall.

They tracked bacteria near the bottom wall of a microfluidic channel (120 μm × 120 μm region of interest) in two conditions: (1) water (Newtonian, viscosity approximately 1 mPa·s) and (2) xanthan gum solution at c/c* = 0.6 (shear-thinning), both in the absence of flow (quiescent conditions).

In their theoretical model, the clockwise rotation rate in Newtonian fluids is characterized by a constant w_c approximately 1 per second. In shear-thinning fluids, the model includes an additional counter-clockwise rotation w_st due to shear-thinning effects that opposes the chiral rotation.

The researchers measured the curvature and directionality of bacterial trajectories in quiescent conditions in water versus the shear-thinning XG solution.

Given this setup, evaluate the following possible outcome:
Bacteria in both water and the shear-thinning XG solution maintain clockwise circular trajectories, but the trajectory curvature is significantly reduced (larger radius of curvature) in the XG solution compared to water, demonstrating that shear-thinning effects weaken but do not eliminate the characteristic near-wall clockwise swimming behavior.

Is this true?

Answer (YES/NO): NO